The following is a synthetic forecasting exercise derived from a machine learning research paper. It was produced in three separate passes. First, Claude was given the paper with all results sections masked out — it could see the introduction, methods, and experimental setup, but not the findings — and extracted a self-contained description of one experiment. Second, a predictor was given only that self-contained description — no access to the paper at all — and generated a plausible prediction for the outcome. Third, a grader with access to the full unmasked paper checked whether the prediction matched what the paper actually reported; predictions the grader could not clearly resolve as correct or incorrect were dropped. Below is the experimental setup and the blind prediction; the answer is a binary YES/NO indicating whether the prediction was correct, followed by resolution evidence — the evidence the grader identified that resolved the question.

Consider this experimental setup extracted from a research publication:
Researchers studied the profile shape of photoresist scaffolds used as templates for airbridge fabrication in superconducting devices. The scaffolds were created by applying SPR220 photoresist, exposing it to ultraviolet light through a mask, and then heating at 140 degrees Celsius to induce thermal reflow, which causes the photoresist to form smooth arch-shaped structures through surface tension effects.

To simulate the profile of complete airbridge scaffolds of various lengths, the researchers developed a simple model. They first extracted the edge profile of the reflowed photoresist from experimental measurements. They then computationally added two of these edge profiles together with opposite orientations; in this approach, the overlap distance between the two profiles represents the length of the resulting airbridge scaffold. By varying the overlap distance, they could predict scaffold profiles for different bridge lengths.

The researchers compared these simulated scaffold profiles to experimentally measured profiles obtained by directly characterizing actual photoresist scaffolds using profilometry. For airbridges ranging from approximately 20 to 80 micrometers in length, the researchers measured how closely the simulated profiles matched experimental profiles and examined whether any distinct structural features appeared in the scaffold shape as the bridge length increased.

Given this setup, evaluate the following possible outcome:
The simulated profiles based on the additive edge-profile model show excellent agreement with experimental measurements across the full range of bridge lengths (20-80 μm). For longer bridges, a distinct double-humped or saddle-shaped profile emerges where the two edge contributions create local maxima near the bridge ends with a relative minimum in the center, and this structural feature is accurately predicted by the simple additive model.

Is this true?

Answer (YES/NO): NO